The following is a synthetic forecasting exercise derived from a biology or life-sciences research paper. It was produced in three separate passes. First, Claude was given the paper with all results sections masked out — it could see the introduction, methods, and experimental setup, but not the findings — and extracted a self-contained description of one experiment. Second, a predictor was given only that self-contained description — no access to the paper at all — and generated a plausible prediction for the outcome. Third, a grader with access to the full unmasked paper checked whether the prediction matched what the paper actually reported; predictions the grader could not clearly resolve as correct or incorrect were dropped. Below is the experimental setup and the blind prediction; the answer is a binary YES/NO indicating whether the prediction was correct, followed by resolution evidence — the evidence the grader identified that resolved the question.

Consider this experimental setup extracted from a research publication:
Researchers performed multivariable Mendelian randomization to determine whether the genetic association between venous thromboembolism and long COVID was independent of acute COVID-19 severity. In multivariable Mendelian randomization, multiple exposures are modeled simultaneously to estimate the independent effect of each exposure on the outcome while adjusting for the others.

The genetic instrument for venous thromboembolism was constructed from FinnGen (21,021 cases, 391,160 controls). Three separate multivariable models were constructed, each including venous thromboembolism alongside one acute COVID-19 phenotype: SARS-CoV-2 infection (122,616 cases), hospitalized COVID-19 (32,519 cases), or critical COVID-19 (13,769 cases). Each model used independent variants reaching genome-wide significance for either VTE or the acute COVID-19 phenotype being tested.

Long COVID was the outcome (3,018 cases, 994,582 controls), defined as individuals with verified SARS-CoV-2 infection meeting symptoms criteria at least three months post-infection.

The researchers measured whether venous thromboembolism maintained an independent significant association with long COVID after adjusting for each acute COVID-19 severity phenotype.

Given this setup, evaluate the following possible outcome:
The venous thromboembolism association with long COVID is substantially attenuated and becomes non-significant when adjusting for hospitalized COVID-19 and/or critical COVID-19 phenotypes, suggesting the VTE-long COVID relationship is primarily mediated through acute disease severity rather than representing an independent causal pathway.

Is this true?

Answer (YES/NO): NO